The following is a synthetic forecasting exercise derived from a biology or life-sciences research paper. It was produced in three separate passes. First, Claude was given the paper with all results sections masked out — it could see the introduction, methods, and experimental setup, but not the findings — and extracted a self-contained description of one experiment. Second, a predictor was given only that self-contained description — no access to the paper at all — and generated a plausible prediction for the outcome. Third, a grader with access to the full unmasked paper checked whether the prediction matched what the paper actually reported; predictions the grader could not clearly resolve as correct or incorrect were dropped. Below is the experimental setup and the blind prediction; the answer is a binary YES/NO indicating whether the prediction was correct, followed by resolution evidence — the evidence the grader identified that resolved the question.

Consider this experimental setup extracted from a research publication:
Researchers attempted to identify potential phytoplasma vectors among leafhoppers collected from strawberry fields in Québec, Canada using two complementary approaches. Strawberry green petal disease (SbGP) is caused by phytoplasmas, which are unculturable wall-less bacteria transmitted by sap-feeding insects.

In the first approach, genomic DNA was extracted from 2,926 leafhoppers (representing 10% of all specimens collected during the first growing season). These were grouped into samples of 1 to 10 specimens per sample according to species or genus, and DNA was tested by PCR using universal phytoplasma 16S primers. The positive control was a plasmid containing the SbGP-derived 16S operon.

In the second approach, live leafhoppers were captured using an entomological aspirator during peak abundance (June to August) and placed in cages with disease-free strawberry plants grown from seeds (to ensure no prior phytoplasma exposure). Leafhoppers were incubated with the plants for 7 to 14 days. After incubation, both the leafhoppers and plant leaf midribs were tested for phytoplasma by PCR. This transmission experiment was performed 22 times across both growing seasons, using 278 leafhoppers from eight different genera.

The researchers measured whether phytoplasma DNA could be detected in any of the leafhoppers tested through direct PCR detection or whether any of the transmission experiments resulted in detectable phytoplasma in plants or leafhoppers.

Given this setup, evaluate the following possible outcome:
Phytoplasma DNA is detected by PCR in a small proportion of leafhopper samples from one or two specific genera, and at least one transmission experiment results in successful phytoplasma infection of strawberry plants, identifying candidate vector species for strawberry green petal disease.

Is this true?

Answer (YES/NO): NO